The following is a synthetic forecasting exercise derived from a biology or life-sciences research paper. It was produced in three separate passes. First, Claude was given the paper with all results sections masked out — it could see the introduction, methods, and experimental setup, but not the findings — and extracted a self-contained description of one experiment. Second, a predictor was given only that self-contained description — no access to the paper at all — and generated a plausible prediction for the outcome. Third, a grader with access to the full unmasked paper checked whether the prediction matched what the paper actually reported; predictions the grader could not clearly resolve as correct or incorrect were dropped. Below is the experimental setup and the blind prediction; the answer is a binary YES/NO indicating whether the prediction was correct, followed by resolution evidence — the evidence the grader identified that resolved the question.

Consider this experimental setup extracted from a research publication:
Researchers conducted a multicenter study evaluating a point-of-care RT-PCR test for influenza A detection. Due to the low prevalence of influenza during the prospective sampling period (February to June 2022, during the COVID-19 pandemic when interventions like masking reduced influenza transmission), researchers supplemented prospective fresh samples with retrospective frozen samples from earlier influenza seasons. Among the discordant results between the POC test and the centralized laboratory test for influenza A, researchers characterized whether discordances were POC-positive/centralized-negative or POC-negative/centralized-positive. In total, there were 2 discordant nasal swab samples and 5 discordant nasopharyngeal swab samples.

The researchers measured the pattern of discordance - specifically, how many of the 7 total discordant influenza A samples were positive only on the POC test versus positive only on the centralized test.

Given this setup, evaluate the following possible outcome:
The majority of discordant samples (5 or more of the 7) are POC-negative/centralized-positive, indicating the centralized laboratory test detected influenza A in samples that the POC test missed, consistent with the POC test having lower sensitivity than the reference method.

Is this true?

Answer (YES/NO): NO